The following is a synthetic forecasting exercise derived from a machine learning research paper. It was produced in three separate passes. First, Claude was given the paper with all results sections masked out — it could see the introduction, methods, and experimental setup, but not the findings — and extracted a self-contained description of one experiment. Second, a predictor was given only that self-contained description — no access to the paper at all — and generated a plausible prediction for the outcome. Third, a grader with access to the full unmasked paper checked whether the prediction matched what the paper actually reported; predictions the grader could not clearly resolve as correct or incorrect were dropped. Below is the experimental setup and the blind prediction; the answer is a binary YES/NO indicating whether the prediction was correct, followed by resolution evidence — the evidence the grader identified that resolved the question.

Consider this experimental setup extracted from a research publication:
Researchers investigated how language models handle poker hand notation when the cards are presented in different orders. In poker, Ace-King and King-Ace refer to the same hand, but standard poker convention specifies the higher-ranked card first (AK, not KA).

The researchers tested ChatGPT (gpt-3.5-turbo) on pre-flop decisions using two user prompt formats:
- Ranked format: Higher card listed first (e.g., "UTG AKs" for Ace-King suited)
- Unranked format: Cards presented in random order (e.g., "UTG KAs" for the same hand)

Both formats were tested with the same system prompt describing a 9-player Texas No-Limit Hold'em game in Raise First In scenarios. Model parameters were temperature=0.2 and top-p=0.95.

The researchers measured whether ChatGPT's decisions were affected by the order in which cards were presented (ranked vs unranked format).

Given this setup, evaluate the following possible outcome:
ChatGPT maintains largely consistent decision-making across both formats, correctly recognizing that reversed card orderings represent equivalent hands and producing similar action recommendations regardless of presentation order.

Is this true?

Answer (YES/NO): NO